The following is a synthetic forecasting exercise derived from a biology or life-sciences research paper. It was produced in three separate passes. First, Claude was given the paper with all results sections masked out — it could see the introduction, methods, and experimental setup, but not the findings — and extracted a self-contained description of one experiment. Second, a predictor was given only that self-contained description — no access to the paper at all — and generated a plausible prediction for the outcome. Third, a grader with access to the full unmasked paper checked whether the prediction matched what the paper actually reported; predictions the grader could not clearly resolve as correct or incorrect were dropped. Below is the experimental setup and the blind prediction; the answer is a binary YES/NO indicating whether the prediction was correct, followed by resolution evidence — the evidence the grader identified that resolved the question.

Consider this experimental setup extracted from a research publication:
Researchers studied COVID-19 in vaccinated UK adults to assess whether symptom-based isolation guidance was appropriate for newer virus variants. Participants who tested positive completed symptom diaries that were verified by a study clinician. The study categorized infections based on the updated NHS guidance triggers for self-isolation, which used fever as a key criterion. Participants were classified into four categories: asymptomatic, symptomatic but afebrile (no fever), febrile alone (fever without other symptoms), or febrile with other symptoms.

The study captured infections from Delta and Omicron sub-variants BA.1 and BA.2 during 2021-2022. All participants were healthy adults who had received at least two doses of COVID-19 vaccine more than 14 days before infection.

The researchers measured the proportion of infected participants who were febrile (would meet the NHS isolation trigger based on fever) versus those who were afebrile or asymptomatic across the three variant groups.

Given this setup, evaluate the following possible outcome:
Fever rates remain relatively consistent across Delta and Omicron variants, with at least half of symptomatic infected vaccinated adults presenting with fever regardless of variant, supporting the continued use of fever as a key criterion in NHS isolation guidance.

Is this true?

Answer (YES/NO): NO